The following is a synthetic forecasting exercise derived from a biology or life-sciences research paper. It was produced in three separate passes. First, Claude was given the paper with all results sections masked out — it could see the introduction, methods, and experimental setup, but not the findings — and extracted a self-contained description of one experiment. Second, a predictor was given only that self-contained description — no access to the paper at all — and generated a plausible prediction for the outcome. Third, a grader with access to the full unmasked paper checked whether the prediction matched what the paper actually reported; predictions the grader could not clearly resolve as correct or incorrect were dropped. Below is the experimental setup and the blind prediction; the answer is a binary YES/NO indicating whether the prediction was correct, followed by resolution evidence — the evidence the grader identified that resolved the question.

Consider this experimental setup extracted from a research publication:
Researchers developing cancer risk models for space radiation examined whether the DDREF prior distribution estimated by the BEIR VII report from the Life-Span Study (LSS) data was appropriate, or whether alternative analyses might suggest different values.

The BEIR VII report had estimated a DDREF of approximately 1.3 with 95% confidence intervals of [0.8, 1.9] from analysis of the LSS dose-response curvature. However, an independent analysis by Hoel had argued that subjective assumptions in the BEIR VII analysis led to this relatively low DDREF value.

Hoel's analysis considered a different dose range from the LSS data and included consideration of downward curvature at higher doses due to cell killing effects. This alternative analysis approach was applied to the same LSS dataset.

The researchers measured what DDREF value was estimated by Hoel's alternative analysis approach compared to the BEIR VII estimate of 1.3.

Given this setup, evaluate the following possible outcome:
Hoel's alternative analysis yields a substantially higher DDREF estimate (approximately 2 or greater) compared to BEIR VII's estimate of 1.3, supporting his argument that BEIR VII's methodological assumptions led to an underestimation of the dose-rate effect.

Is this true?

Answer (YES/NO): YES